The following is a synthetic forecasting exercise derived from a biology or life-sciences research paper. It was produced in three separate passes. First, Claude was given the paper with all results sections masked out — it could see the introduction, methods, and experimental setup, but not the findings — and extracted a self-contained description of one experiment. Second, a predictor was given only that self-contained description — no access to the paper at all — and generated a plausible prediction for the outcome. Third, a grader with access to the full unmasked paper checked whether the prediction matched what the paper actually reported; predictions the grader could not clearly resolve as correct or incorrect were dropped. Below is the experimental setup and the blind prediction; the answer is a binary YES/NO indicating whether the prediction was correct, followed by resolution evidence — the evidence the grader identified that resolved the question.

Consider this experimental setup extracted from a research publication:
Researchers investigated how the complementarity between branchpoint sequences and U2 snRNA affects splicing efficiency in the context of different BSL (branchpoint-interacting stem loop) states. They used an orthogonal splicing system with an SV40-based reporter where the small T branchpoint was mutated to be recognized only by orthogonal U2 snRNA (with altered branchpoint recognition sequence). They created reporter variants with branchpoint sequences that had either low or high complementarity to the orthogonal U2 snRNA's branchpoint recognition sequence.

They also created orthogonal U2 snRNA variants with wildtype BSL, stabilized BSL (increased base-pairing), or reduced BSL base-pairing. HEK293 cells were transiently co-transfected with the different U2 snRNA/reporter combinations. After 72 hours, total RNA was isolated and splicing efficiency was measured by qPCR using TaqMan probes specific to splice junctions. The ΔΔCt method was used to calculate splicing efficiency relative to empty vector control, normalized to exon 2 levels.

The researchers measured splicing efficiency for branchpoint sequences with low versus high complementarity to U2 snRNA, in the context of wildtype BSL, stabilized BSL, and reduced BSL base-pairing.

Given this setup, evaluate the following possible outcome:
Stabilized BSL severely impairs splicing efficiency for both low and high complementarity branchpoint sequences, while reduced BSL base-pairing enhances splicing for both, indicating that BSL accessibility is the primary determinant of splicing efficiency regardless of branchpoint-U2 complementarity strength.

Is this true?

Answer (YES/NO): NO